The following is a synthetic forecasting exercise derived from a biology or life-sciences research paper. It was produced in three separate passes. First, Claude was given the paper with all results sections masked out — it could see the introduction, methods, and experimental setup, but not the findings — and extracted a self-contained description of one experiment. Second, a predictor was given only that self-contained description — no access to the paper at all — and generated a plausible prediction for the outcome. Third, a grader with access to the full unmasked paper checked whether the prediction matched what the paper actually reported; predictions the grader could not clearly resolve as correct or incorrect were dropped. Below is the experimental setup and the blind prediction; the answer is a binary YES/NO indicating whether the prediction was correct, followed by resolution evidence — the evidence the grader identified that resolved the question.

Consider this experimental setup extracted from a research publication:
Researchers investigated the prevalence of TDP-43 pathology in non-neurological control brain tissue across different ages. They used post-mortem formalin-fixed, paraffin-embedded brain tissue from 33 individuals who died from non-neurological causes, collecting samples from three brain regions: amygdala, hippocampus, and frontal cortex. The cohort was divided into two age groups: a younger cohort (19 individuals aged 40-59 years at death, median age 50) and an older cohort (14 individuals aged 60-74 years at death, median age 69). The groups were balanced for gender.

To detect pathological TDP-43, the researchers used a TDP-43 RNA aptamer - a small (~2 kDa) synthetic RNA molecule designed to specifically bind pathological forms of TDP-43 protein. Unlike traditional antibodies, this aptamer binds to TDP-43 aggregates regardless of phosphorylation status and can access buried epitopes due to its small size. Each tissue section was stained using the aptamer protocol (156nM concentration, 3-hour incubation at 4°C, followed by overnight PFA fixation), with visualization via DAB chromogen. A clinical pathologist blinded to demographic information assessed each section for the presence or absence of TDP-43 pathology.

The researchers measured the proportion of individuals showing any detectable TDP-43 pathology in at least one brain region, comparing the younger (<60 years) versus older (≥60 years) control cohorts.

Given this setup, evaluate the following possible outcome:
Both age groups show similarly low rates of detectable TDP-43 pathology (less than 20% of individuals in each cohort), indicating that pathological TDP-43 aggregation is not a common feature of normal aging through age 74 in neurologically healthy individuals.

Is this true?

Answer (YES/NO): NO